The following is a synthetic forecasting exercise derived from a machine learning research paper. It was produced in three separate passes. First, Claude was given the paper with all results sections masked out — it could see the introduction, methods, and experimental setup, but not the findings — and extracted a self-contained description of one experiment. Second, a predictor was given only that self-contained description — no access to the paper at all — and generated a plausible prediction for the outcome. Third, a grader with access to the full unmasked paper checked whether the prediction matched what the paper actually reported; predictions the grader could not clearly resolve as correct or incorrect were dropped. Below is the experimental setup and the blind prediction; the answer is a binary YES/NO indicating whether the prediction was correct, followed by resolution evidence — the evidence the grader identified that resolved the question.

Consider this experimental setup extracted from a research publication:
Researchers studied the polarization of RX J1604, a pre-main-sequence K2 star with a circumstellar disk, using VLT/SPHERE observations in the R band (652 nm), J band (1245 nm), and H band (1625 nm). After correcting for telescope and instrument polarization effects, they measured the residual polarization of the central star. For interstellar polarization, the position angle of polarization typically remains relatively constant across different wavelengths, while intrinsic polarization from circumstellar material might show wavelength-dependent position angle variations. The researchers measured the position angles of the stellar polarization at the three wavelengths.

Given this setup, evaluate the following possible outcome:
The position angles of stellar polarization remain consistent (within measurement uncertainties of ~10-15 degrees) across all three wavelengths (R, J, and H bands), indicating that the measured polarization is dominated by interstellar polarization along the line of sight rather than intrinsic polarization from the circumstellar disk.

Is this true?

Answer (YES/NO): YES